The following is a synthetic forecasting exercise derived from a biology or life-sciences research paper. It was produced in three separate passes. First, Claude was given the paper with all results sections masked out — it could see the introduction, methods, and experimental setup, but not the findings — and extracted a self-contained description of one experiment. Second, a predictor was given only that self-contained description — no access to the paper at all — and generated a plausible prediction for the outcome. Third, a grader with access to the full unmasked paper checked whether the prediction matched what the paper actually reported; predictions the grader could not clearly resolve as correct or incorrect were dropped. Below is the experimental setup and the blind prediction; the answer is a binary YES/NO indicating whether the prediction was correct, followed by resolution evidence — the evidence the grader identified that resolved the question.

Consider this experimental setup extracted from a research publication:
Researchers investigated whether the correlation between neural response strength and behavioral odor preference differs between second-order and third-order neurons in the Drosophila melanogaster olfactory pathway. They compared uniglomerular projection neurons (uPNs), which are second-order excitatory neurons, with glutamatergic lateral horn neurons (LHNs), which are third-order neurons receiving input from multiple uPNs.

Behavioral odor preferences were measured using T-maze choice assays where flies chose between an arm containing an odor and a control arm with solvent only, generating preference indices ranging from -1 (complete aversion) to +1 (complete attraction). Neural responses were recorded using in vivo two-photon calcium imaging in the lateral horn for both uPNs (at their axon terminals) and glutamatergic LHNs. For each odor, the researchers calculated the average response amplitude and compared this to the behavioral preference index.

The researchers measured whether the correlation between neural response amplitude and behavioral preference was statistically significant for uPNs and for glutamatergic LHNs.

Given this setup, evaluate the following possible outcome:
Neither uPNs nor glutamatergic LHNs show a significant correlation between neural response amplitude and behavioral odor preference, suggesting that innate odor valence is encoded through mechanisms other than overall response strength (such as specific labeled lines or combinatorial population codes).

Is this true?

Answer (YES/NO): NO